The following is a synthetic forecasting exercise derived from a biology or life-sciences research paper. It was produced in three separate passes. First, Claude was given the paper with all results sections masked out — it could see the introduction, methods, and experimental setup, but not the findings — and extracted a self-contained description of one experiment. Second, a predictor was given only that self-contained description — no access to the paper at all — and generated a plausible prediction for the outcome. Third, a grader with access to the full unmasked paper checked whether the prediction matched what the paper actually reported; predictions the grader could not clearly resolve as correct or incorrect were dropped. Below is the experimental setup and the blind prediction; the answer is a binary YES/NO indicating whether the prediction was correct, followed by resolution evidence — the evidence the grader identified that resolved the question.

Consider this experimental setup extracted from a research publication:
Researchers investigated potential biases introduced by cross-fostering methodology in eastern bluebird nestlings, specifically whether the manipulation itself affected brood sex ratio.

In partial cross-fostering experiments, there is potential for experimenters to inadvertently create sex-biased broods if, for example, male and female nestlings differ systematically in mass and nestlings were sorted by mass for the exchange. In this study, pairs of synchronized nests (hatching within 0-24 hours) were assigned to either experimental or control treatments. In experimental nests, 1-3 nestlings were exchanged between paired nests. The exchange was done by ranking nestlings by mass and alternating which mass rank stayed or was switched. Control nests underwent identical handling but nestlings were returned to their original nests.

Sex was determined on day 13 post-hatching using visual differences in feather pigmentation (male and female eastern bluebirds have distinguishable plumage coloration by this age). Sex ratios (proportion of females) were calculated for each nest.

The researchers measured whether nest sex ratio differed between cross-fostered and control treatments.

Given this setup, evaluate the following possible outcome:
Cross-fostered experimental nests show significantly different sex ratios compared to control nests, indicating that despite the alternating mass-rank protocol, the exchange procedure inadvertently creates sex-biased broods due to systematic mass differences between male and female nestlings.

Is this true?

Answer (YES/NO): NO